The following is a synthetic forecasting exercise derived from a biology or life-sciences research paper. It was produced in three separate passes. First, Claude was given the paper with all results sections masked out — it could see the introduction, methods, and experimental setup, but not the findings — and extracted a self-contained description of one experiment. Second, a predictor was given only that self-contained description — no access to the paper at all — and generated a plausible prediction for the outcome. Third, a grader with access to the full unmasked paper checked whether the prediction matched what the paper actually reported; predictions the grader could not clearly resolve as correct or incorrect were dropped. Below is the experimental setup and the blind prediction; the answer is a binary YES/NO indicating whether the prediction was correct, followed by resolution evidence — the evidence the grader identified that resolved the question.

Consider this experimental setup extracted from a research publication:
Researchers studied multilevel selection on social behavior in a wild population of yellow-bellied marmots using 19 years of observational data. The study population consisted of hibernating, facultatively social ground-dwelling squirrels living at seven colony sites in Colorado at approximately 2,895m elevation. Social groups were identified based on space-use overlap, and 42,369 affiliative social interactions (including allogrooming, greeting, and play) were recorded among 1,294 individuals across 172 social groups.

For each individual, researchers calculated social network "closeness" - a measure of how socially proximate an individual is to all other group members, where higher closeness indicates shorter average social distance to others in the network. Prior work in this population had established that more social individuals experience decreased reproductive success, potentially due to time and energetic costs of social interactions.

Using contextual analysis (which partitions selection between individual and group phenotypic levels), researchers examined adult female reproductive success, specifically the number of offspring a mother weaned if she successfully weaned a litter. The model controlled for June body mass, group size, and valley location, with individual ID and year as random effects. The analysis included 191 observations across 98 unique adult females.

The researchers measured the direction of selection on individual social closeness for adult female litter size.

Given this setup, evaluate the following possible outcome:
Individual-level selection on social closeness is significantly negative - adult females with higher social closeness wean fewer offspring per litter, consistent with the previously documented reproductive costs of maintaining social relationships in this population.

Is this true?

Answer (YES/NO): NO